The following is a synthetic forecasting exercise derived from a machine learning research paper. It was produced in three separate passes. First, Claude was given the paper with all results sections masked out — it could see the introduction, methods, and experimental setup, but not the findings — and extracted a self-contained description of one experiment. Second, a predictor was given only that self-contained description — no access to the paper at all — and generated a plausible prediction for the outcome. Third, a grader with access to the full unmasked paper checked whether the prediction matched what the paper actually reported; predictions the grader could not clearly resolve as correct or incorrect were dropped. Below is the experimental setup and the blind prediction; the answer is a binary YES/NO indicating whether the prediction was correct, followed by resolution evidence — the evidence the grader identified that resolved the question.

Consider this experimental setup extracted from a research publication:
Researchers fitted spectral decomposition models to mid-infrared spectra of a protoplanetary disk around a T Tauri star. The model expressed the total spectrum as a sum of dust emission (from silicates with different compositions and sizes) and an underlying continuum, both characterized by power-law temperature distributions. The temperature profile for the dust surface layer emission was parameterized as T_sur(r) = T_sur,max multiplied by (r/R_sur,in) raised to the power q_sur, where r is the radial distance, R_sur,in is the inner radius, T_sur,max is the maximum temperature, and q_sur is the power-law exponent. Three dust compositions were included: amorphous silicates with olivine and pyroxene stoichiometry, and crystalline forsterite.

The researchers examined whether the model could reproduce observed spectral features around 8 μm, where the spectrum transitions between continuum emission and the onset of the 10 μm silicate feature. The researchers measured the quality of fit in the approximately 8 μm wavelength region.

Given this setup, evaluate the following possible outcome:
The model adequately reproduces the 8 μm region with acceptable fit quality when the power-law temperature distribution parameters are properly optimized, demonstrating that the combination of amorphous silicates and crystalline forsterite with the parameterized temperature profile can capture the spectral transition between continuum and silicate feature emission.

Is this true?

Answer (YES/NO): NO